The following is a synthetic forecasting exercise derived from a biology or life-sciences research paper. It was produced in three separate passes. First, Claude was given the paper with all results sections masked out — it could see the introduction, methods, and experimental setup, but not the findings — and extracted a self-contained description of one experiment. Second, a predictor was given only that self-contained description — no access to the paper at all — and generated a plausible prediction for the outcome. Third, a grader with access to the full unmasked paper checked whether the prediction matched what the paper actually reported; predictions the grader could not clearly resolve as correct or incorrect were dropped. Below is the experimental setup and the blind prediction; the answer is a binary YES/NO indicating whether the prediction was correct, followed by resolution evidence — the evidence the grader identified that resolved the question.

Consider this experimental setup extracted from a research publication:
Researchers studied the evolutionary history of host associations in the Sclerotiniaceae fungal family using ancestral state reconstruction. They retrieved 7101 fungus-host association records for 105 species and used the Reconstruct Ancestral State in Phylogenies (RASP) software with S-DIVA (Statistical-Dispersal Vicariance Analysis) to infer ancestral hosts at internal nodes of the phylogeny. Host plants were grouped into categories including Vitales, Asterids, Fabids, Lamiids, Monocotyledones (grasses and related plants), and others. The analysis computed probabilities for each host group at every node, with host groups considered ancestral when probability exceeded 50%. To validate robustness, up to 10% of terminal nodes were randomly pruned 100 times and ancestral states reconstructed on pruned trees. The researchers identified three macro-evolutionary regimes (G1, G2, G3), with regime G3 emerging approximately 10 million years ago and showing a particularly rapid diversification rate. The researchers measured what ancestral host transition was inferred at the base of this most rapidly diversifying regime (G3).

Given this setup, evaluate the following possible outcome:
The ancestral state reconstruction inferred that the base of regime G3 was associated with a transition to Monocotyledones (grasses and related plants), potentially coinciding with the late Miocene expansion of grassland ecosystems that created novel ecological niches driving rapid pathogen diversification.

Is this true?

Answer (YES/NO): YES